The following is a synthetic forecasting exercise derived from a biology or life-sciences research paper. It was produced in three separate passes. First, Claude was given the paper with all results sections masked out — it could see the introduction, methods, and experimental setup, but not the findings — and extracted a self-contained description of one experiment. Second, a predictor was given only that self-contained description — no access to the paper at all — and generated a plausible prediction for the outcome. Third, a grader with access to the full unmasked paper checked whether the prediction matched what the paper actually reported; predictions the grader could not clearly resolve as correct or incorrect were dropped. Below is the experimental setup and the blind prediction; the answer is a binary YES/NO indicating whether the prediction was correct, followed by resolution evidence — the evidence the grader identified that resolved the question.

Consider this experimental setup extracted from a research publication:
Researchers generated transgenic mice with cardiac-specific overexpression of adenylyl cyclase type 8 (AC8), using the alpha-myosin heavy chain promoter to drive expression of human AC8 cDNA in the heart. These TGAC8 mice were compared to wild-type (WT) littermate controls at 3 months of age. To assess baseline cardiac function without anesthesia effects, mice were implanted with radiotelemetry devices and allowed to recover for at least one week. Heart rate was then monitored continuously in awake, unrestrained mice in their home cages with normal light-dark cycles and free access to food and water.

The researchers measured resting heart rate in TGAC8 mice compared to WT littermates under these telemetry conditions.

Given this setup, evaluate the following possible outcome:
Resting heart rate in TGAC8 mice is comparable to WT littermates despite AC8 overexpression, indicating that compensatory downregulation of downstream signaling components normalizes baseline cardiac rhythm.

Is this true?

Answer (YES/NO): NO